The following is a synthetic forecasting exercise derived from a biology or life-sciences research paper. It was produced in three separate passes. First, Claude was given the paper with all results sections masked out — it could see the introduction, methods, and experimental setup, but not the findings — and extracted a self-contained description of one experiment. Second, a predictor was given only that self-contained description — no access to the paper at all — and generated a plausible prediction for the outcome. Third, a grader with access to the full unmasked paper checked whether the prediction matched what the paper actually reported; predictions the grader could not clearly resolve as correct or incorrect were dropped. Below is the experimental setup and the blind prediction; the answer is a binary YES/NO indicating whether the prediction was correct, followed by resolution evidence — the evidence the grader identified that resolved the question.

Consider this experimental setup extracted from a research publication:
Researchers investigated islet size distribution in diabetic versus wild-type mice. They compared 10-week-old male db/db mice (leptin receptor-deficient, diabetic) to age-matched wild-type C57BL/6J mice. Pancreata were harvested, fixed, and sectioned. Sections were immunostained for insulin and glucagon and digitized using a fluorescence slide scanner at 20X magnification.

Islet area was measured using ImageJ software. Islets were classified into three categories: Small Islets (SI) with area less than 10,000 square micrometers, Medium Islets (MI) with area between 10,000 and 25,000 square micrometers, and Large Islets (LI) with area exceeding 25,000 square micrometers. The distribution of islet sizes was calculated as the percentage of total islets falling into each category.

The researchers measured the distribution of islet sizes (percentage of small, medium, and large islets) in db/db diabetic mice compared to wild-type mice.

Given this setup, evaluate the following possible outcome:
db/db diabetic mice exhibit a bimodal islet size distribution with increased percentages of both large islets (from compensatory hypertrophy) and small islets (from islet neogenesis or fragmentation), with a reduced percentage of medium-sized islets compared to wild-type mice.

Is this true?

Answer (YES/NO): NO